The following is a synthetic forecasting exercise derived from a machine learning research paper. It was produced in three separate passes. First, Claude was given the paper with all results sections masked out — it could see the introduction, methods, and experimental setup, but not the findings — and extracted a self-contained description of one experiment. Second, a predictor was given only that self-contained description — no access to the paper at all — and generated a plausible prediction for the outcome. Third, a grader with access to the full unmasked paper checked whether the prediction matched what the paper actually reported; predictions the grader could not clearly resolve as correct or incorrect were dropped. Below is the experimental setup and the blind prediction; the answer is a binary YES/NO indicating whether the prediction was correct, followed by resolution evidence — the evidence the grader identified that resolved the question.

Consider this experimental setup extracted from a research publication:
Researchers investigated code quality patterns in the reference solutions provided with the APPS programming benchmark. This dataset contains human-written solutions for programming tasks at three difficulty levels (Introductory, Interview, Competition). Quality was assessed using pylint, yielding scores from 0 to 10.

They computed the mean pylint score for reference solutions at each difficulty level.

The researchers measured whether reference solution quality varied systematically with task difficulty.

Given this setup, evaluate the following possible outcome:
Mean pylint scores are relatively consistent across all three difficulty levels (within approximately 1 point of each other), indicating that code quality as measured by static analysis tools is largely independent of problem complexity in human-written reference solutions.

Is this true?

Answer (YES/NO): NO